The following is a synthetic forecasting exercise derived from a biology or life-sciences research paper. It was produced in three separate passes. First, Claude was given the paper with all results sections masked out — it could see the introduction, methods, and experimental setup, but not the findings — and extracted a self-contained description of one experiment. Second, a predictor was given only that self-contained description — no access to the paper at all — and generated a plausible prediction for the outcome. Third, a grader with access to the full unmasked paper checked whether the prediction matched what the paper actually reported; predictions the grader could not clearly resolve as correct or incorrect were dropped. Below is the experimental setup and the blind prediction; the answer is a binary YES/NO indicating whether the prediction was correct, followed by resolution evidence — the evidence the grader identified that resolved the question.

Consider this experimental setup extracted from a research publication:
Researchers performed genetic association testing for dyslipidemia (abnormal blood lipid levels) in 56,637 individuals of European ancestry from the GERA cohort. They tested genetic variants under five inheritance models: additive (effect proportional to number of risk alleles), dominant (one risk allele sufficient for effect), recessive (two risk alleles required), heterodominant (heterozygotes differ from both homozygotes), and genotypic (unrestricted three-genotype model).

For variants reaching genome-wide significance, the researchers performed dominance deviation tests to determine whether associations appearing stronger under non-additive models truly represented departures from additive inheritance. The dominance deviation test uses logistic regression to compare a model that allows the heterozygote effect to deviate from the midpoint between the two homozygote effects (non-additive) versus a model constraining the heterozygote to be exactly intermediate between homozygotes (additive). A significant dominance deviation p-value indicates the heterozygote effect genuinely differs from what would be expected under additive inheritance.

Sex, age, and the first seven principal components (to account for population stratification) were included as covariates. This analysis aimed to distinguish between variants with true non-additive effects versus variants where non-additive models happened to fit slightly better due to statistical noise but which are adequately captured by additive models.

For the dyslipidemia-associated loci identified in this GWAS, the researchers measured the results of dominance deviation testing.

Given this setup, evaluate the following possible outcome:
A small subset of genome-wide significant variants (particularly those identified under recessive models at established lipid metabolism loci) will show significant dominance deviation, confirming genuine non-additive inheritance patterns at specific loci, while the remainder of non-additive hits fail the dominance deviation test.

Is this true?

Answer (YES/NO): NO